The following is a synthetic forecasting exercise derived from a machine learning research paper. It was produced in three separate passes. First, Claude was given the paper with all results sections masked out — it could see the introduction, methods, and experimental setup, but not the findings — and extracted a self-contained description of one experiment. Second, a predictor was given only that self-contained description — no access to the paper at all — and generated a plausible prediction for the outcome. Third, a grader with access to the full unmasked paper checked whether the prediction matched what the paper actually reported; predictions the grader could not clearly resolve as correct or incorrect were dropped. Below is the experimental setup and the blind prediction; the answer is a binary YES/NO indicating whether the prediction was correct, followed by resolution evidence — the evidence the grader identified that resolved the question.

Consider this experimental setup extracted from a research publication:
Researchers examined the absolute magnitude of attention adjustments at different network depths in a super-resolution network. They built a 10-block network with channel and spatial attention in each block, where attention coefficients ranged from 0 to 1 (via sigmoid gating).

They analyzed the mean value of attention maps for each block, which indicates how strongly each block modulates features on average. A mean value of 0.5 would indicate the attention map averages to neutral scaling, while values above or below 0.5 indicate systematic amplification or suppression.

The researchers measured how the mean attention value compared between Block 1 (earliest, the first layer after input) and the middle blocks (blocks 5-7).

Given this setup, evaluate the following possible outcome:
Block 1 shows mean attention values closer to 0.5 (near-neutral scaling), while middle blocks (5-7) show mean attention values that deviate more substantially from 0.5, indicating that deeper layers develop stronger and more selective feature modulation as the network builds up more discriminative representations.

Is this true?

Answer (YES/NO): YES